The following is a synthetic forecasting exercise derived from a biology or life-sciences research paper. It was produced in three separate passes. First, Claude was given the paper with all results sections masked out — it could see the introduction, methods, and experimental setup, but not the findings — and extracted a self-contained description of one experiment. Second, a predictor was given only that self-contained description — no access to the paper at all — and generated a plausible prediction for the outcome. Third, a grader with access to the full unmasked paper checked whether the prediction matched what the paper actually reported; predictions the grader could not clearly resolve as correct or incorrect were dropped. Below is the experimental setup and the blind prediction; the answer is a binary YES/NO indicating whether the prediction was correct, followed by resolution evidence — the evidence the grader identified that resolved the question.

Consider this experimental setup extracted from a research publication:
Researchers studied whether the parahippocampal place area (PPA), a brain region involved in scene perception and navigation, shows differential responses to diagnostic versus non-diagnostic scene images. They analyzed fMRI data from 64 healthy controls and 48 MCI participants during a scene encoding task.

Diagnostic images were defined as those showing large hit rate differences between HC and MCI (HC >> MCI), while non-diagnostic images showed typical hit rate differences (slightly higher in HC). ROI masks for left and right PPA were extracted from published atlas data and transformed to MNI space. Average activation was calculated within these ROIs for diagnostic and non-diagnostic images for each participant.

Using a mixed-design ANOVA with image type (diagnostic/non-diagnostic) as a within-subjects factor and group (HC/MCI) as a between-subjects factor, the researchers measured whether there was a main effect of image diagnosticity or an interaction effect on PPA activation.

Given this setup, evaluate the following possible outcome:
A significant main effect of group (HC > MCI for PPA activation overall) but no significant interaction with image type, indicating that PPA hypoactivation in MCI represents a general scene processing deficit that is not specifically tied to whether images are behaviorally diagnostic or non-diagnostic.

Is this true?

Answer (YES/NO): NO